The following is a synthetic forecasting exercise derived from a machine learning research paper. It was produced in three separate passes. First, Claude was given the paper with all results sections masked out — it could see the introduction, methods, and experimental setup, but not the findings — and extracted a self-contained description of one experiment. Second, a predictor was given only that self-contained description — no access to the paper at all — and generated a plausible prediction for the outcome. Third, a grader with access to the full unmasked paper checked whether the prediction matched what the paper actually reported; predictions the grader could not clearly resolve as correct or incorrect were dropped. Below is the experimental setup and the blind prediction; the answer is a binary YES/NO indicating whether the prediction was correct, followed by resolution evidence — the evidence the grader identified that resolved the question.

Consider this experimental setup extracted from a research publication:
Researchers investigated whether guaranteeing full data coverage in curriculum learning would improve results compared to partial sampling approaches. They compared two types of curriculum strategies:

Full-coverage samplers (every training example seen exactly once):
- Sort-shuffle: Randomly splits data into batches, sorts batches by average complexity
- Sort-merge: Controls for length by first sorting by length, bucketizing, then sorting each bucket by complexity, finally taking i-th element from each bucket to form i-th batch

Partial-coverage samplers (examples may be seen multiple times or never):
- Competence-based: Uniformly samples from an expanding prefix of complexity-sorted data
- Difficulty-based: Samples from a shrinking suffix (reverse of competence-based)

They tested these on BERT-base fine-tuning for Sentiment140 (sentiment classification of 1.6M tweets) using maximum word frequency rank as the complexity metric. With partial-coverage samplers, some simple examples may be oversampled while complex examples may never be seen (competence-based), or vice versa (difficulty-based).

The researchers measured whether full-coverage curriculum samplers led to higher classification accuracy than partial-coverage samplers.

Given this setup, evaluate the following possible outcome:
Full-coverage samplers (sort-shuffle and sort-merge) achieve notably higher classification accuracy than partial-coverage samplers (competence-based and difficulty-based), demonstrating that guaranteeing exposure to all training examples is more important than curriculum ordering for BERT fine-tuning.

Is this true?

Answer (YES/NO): NO